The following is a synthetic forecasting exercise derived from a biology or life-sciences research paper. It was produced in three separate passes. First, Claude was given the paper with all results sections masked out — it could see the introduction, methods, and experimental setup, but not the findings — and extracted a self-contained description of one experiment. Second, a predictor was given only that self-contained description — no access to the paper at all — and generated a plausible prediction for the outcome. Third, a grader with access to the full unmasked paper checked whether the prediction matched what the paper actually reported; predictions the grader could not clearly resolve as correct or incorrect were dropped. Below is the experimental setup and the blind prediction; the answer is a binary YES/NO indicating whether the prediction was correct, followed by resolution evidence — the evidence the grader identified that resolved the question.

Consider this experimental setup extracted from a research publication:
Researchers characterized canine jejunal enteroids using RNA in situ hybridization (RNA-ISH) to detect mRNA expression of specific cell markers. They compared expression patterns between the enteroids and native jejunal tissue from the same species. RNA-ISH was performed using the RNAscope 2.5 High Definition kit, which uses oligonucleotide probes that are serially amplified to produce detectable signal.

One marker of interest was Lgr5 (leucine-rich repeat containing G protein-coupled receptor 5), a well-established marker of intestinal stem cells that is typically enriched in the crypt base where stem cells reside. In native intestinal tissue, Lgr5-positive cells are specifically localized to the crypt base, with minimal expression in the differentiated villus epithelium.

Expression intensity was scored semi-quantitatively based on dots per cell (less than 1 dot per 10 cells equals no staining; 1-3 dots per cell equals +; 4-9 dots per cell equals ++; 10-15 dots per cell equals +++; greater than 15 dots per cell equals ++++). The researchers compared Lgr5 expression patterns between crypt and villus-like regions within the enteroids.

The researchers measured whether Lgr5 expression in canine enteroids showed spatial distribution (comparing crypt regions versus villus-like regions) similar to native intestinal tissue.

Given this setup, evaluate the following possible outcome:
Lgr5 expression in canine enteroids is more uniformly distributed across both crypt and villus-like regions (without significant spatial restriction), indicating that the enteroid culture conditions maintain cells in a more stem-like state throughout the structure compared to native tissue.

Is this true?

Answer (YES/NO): NO